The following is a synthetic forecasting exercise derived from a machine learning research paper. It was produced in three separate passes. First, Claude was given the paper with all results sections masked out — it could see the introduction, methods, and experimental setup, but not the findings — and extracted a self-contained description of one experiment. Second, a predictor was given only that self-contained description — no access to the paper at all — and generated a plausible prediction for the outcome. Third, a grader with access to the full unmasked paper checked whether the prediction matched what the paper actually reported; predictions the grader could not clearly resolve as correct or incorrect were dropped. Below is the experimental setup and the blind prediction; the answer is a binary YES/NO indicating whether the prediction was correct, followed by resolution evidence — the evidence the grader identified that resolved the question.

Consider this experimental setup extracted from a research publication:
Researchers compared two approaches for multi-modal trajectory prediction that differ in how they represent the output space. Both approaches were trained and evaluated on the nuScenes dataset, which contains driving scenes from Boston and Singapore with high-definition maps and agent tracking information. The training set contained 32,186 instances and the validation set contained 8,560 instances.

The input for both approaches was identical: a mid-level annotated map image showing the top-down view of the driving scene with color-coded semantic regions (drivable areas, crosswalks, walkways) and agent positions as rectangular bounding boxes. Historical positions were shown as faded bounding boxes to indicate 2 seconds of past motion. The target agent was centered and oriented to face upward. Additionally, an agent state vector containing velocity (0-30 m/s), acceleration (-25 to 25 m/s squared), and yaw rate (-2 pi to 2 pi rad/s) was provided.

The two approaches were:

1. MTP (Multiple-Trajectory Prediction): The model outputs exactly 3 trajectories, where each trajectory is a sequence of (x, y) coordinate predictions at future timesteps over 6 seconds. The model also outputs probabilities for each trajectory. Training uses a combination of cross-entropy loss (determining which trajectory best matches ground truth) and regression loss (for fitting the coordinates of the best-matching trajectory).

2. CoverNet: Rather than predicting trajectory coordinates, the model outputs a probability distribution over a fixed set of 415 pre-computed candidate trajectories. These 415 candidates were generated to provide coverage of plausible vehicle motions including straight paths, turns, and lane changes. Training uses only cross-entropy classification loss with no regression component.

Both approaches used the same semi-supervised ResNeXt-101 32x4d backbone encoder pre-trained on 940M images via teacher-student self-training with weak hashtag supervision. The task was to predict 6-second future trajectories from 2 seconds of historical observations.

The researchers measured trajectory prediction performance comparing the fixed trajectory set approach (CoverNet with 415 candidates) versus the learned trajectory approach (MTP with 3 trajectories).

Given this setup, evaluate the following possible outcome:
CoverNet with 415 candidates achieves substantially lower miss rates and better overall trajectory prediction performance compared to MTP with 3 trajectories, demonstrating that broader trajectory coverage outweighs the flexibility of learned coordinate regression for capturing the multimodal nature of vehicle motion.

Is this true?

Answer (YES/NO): NO